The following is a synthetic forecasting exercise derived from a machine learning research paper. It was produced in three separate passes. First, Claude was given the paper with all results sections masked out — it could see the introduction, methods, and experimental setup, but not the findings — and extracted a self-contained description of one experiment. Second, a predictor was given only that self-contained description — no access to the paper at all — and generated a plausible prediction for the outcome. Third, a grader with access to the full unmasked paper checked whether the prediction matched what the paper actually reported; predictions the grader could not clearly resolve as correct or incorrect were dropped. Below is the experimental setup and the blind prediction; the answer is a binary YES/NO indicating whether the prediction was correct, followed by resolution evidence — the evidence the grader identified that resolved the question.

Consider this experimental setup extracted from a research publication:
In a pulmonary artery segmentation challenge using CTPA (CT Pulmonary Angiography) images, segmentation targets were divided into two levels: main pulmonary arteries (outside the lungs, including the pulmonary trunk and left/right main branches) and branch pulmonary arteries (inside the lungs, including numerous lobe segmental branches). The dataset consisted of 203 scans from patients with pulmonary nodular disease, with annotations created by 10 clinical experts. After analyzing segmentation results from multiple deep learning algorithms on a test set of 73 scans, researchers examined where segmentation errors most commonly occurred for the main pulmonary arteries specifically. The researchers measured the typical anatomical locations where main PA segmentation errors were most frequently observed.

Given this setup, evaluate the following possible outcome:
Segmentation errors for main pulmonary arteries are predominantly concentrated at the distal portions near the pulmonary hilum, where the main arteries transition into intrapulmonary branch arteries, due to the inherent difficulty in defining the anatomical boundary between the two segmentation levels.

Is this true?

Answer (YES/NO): NO